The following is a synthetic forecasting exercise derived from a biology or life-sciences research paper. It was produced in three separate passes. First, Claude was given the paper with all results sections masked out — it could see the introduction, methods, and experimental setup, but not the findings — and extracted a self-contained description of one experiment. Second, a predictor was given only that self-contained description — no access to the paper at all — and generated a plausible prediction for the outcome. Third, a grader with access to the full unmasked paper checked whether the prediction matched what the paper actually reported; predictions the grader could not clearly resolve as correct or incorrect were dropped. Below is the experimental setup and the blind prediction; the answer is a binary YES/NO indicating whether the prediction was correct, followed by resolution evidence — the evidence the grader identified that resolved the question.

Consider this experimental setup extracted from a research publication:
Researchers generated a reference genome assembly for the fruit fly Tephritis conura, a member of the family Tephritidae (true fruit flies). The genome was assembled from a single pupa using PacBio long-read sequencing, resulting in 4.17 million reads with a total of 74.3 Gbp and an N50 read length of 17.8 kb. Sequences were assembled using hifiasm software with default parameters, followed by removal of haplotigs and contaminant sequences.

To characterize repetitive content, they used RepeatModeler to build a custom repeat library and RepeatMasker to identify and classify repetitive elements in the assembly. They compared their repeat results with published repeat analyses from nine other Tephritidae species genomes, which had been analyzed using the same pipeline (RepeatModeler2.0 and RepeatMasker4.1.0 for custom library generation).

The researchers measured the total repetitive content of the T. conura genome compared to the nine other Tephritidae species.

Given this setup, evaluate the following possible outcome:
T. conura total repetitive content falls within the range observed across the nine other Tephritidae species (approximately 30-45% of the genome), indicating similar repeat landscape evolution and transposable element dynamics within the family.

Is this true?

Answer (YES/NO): NO